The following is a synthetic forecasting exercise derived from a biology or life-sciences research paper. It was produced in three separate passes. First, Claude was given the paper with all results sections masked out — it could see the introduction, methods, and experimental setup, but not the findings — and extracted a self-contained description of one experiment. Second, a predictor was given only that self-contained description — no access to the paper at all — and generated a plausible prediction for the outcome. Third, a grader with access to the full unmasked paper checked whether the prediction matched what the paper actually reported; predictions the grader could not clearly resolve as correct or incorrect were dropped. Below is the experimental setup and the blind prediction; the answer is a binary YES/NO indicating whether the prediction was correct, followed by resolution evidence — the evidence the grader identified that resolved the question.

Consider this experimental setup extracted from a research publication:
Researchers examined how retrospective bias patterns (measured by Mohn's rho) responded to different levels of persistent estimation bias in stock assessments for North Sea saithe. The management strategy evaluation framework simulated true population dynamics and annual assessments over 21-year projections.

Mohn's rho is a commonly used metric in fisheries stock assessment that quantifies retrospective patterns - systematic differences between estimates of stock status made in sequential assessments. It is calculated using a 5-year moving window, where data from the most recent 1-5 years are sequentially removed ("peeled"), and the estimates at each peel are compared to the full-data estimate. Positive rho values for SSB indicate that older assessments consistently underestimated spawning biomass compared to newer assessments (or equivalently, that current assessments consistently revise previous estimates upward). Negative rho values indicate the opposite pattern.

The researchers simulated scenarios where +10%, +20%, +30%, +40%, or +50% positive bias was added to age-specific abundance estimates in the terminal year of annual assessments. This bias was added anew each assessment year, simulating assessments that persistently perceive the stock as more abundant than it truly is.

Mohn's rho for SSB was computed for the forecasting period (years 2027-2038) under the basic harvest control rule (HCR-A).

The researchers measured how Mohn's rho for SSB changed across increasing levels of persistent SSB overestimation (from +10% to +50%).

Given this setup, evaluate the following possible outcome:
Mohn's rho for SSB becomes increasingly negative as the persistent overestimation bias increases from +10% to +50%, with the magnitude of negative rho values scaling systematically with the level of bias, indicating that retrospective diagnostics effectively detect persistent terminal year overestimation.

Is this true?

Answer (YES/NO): NO